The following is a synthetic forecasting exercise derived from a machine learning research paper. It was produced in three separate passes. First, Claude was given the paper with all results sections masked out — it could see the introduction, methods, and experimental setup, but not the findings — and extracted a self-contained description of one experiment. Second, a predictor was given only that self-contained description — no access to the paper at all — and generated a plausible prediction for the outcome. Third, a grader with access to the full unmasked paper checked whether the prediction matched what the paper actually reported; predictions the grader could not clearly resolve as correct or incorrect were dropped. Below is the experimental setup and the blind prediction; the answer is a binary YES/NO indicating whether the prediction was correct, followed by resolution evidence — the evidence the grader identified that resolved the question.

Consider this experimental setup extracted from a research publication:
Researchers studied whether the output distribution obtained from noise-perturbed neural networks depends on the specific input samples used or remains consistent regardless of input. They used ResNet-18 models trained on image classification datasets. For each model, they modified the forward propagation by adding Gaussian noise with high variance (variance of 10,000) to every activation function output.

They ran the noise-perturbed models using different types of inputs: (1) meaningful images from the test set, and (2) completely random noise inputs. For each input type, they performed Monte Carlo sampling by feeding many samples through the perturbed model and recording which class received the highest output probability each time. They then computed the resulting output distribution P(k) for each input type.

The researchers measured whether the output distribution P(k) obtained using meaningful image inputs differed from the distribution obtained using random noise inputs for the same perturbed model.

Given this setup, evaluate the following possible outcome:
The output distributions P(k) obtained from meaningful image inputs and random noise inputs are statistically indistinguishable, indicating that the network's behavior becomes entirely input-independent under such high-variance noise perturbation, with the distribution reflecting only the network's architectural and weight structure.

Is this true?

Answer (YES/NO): YES